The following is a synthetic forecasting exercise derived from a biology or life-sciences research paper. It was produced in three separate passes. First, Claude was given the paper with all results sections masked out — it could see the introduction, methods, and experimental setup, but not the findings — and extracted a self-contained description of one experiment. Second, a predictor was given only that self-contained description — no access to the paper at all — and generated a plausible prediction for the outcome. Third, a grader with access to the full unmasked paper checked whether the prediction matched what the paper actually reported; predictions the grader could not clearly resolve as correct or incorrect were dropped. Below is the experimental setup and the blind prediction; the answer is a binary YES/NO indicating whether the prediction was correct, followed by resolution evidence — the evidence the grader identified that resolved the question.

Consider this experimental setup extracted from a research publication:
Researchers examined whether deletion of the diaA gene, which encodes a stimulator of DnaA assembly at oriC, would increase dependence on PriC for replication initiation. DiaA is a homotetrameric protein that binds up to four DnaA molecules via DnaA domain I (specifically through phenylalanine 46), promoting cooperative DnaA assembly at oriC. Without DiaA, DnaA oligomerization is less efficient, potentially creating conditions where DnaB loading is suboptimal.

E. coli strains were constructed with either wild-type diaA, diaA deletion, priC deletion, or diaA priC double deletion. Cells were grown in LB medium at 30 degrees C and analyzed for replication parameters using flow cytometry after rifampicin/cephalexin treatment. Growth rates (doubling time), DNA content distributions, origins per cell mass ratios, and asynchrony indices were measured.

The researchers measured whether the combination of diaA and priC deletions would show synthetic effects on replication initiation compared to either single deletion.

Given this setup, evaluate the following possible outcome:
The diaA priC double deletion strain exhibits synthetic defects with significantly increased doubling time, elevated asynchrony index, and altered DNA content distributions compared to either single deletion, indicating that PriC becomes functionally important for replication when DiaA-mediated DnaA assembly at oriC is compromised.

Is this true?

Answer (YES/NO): NO